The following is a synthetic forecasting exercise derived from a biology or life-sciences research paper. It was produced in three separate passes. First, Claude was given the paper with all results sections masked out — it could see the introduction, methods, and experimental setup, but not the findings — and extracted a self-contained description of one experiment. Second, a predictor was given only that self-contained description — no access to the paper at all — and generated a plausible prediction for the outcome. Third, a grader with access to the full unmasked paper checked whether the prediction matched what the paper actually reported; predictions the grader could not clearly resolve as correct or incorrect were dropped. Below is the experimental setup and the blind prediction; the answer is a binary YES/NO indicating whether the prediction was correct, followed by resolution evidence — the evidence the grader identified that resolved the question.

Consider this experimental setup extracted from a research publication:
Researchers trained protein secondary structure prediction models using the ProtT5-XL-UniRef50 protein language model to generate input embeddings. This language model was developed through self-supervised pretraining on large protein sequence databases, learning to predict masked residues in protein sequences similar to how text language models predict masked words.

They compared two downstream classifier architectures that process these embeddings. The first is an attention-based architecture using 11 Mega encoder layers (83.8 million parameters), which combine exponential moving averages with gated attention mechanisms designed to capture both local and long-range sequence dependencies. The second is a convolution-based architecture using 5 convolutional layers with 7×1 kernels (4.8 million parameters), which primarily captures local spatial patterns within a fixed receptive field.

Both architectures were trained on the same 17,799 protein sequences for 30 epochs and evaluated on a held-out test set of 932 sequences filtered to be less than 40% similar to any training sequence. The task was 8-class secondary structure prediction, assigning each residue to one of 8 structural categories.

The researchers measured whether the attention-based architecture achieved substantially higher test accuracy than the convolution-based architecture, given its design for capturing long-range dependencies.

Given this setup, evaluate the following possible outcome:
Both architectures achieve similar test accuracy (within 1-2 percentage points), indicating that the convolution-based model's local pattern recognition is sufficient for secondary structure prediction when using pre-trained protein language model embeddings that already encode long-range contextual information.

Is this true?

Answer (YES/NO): YES